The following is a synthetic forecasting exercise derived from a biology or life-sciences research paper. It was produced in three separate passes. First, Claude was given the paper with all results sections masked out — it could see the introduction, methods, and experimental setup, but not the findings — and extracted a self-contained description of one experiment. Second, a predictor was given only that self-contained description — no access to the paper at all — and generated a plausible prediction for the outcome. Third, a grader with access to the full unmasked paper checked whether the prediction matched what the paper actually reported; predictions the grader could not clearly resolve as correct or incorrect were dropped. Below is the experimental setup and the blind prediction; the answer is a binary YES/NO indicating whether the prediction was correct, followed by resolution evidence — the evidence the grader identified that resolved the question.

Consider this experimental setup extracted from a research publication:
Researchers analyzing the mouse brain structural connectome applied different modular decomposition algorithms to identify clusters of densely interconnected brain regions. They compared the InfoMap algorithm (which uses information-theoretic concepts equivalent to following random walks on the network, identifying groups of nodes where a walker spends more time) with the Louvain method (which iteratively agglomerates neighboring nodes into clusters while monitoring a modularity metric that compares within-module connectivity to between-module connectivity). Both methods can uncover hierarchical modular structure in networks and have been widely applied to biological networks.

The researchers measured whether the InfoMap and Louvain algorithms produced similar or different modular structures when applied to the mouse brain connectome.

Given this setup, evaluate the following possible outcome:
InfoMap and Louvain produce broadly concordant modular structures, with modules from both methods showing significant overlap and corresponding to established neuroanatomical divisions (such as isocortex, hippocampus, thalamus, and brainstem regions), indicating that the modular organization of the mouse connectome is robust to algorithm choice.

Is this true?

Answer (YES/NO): YES